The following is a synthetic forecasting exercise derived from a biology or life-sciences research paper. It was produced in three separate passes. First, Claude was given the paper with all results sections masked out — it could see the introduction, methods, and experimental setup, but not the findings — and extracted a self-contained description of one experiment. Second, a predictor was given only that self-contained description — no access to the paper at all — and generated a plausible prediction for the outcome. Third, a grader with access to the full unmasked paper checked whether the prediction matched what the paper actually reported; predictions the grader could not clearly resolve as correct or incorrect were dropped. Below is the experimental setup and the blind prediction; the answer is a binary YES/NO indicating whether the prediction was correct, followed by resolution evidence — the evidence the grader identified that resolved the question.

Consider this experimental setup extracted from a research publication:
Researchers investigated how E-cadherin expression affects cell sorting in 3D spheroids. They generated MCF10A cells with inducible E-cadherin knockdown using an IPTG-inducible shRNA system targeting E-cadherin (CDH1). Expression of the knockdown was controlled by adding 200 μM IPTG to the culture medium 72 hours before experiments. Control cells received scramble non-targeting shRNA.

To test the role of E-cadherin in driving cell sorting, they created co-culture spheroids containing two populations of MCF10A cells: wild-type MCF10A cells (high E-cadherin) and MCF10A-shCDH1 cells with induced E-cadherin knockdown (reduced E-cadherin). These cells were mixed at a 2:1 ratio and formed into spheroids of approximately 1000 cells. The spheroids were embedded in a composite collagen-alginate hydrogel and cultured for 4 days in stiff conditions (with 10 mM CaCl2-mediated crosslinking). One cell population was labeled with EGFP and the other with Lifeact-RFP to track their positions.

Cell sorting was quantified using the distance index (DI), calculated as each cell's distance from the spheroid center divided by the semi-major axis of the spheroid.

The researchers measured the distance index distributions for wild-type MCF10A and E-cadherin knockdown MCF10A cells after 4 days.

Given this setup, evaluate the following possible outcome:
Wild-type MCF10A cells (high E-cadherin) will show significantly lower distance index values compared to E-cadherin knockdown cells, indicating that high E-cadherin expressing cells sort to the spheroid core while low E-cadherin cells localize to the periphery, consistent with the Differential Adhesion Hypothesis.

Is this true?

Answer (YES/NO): YES